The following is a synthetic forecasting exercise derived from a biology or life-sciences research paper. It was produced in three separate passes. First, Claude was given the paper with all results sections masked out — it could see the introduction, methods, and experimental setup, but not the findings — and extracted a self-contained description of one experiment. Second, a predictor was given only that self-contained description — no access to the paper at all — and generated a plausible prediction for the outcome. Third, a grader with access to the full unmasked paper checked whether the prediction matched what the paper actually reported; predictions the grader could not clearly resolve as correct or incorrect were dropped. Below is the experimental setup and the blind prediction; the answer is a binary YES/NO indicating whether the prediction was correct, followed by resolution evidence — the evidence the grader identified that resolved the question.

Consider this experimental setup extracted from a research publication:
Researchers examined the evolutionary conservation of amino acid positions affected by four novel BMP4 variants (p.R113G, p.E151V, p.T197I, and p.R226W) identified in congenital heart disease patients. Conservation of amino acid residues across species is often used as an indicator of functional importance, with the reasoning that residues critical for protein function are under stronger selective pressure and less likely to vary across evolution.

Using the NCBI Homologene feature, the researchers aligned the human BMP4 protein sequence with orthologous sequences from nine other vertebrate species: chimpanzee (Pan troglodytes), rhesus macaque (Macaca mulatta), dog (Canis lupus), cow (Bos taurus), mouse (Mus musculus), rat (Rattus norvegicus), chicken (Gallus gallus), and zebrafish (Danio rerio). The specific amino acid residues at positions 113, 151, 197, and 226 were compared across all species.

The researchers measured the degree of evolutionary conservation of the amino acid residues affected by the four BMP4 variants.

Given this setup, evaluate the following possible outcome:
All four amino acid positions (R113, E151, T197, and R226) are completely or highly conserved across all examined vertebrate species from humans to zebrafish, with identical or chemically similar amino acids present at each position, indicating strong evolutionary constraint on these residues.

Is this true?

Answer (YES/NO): YES